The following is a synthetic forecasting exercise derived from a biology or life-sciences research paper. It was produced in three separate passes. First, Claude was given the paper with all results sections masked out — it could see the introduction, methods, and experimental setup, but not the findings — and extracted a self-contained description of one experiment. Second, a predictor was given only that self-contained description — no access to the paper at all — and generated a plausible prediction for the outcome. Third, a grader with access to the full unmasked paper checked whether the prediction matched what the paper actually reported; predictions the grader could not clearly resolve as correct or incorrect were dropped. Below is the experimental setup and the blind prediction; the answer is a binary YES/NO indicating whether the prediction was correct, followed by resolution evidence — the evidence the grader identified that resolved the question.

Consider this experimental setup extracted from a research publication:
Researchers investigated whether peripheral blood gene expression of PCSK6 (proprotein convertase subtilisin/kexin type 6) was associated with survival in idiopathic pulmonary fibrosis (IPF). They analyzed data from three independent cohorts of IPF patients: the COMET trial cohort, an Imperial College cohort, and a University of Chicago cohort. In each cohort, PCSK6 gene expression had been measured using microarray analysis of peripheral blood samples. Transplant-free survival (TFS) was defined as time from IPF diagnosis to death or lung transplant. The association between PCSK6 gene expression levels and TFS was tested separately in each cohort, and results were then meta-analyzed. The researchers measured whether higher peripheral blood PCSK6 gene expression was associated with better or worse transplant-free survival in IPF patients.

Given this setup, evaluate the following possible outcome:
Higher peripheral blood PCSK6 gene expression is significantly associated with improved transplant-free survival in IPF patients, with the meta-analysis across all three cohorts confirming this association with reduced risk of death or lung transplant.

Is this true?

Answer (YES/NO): NO